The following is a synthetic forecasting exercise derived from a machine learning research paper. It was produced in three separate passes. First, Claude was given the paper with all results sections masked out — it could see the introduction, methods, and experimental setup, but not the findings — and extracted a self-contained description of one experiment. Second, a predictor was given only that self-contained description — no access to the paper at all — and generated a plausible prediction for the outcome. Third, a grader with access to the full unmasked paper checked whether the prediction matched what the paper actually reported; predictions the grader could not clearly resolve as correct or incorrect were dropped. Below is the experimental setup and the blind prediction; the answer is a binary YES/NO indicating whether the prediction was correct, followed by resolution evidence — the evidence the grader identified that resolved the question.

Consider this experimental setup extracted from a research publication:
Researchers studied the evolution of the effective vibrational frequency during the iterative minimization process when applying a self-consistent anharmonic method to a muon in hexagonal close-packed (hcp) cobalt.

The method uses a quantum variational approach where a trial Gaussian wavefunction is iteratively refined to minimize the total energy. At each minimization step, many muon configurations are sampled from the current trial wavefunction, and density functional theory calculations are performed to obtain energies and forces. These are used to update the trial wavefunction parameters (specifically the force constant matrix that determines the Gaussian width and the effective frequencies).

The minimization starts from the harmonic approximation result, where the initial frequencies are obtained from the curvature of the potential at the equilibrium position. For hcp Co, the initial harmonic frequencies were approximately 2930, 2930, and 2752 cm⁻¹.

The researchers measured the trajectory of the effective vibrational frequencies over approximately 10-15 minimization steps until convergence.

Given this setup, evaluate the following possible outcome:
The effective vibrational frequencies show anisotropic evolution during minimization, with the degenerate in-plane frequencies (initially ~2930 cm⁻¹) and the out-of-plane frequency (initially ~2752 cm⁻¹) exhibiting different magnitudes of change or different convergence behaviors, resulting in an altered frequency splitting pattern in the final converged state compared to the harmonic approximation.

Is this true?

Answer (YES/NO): YES